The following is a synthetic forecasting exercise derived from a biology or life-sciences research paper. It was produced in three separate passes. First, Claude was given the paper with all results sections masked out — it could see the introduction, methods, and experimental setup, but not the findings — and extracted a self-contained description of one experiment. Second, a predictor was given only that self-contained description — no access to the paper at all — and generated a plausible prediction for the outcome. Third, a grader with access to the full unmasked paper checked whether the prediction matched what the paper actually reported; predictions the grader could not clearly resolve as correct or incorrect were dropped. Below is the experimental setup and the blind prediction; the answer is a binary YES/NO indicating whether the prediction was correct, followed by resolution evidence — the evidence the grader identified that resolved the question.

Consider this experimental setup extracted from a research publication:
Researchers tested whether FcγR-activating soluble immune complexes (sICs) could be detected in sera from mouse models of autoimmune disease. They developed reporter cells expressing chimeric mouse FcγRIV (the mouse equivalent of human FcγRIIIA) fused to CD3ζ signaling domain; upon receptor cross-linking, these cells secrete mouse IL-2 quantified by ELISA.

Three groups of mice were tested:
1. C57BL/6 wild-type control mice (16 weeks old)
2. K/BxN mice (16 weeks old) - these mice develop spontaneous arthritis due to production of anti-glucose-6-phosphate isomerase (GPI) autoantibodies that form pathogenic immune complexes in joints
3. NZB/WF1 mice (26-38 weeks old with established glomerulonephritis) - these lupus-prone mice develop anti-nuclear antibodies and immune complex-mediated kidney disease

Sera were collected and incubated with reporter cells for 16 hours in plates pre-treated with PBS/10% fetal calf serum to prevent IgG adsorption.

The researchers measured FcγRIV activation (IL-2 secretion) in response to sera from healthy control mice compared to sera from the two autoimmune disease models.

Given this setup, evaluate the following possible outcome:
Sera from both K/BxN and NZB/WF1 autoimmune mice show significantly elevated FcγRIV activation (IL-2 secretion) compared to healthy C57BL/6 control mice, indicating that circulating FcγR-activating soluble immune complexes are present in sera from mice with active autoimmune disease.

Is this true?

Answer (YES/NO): YES